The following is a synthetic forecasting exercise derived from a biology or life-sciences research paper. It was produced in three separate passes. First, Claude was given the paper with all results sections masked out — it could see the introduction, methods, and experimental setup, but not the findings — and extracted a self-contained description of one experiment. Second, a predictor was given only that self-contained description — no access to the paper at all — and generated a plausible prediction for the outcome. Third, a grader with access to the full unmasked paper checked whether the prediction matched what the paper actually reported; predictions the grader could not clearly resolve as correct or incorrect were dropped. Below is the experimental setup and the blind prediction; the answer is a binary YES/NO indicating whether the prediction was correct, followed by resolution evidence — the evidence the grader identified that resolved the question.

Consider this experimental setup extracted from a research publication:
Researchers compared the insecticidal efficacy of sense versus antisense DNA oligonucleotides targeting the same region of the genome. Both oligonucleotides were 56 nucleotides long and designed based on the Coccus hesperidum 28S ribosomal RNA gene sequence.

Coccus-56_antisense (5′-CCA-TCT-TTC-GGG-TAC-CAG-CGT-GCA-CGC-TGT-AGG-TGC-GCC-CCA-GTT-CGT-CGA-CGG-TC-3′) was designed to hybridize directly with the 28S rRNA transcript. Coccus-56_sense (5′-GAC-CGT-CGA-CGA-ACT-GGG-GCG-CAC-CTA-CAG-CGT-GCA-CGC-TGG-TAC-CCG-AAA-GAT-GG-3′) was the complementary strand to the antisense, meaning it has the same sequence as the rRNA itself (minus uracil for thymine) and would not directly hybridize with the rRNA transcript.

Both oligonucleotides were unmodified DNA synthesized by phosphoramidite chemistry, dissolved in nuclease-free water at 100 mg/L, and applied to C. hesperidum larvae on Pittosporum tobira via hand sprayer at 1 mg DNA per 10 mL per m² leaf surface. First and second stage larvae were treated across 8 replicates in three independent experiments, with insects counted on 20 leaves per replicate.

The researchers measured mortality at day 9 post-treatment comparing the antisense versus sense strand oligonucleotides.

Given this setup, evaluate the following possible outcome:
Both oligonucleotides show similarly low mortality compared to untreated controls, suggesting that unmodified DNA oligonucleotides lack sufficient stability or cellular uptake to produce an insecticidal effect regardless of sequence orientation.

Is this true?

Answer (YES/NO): NO